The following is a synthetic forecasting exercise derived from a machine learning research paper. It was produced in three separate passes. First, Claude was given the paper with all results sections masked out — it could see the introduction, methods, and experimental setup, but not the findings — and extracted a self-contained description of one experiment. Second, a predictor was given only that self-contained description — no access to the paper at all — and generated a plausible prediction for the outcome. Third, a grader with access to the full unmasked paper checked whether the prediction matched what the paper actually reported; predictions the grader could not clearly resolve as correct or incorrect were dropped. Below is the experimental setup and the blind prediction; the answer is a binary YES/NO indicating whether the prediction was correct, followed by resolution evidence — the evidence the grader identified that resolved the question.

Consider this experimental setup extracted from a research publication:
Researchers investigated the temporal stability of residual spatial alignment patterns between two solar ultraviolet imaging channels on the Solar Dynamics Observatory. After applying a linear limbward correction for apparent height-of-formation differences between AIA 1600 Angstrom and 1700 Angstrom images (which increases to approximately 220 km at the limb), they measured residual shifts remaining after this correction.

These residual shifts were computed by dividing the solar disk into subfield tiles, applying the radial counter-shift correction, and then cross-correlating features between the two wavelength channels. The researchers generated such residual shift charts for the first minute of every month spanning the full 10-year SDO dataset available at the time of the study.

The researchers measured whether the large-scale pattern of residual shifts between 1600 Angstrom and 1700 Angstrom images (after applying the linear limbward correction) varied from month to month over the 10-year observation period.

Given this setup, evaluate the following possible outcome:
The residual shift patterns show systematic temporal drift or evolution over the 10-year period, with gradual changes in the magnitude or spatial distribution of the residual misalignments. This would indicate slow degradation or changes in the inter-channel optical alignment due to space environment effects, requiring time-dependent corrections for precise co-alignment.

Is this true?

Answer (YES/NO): NO